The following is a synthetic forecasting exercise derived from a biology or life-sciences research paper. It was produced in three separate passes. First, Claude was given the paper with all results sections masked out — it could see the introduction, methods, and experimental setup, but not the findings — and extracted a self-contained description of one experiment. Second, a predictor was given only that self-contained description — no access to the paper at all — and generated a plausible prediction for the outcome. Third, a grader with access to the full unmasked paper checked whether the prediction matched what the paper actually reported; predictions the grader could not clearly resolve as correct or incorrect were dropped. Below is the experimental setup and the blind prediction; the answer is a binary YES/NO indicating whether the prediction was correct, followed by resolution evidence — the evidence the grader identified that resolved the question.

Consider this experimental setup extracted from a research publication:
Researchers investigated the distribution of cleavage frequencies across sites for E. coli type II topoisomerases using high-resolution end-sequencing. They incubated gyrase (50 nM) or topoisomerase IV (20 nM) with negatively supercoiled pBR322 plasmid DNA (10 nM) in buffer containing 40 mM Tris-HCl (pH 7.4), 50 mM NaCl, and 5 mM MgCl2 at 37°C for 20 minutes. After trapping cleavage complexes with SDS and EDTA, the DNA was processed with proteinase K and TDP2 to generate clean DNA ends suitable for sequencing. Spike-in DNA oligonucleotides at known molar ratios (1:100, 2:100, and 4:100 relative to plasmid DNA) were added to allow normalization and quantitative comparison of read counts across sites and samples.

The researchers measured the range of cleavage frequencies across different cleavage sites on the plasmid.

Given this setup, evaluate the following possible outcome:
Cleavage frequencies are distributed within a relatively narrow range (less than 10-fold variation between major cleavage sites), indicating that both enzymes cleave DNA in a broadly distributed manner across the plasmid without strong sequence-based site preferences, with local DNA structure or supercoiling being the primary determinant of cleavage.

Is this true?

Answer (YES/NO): NO